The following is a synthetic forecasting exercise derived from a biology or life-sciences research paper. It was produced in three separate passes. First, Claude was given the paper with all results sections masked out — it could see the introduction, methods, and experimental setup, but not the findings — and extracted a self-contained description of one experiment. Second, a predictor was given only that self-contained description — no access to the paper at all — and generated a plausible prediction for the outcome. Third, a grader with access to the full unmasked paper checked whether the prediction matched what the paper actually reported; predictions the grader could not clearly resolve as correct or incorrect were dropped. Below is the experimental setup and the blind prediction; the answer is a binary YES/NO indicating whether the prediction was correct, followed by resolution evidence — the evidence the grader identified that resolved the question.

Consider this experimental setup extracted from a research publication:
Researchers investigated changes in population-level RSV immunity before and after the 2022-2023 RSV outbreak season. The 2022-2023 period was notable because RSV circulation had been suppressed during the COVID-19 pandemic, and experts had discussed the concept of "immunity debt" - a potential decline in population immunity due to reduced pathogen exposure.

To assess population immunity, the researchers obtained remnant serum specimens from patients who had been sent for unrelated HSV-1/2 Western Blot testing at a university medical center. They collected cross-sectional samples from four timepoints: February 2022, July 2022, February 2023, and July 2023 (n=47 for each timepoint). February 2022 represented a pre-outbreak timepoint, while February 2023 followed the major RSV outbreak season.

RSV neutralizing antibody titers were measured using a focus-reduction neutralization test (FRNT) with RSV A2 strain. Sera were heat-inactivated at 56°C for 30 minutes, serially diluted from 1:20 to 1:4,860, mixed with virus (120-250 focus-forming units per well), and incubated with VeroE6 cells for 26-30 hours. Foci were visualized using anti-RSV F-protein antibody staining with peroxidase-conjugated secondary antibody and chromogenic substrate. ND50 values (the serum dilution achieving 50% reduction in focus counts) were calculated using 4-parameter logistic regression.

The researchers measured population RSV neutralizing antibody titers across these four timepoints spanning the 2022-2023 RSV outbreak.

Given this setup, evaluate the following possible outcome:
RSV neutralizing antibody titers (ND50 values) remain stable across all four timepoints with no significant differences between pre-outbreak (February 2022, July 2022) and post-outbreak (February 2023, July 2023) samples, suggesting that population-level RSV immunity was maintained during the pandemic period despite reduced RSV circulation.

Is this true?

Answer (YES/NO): YES